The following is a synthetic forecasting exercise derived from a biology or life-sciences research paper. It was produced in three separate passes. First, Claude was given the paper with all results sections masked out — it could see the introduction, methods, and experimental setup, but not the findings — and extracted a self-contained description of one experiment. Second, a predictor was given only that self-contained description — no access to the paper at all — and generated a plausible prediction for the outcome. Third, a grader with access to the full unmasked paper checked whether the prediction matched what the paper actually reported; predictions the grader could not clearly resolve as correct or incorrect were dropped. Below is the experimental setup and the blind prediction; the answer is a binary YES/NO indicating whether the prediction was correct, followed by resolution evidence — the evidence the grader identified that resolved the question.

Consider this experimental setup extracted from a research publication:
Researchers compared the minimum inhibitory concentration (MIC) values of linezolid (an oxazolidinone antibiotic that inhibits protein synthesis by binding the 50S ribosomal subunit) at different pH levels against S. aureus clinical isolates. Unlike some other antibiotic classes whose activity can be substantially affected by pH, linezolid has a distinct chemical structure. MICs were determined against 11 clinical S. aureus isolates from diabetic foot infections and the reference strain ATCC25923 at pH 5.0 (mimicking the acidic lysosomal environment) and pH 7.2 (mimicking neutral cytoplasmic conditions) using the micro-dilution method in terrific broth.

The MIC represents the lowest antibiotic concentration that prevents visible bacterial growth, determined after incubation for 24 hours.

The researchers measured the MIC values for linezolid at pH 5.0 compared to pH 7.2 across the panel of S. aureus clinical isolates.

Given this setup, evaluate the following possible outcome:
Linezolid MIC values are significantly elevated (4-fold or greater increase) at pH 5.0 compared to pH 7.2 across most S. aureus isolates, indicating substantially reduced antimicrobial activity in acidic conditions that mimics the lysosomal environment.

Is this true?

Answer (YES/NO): NO